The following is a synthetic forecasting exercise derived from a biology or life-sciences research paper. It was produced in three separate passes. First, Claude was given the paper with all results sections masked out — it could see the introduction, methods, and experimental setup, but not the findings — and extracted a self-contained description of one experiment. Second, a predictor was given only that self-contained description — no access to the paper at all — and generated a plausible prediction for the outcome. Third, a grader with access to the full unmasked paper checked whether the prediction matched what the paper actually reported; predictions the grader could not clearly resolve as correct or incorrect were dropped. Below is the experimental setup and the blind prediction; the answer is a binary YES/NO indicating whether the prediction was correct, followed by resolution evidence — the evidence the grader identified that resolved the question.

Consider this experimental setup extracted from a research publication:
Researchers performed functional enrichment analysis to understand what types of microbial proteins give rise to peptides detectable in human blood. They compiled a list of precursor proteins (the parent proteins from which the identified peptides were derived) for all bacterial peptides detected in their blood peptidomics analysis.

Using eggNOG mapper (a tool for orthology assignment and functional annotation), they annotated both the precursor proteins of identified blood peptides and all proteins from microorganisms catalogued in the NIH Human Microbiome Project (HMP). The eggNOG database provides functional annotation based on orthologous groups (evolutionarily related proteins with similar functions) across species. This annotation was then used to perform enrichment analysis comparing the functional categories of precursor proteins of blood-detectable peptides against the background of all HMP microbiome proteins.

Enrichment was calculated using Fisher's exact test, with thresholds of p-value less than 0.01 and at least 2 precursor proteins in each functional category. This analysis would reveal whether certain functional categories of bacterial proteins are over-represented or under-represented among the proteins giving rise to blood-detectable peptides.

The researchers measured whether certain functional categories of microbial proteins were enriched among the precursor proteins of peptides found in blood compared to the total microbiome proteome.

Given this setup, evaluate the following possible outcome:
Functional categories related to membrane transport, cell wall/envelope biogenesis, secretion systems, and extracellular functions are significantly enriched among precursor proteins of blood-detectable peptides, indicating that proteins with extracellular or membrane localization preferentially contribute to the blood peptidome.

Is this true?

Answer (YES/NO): YES